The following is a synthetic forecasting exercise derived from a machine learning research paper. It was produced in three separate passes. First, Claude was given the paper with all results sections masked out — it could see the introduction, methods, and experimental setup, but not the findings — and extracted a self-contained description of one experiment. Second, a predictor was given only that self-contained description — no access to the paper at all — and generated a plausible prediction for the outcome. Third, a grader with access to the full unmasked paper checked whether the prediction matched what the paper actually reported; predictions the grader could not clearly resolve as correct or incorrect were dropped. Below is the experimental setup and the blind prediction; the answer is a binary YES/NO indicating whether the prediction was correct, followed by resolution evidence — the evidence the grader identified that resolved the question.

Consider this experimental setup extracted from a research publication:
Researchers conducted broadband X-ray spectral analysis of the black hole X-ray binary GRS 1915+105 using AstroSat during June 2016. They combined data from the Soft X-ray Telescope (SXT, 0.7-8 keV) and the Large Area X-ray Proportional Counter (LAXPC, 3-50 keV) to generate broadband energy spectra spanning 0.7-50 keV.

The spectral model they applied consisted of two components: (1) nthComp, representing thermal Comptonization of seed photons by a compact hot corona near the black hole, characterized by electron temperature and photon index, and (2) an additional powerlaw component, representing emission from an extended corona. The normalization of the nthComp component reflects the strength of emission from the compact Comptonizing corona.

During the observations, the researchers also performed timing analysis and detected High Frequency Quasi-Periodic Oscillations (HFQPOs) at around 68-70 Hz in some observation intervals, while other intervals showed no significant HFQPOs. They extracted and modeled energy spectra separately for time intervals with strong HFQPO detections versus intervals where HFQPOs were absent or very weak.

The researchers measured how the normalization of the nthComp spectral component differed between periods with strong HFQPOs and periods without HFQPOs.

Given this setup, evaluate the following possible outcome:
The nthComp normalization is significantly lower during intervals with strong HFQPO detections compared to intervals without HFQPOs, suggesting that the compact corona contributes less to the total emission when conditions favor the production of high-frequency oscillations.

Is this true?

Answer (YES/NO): NO